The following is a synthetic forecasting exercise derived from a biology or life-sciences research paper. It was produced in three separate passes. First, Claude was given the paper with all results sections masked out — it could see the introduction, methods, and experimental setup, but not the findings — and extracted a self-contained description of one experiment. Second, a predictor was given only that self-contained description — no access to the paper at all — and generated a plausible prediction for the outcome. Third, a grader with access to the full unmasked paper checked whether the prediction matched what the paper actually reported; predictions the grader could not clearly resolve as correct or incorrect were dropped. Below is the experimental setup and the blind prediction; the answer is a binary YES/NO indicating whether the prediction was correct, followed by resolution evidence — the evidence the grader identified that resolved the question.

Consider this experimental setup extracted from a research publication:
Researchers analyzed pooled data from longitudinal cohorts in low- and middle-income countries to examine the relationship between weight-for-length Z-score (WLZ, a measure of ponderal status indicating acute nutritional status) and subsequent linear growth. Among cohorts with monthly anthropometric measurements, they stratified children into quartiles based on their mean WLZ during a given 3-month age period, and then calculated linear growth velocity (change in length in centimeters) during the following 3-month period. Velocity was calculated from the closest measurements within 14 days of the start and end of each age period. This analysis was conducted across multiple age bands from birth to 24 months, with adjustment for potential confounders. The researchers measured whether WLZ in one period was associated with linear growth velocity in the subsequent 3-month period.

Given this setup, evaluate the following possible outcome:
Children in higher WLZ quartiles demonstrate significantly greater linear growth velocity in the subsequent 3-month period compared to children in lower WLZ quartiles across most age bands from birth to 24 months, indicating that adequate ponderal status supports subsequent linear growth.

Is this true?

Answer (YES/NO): YES